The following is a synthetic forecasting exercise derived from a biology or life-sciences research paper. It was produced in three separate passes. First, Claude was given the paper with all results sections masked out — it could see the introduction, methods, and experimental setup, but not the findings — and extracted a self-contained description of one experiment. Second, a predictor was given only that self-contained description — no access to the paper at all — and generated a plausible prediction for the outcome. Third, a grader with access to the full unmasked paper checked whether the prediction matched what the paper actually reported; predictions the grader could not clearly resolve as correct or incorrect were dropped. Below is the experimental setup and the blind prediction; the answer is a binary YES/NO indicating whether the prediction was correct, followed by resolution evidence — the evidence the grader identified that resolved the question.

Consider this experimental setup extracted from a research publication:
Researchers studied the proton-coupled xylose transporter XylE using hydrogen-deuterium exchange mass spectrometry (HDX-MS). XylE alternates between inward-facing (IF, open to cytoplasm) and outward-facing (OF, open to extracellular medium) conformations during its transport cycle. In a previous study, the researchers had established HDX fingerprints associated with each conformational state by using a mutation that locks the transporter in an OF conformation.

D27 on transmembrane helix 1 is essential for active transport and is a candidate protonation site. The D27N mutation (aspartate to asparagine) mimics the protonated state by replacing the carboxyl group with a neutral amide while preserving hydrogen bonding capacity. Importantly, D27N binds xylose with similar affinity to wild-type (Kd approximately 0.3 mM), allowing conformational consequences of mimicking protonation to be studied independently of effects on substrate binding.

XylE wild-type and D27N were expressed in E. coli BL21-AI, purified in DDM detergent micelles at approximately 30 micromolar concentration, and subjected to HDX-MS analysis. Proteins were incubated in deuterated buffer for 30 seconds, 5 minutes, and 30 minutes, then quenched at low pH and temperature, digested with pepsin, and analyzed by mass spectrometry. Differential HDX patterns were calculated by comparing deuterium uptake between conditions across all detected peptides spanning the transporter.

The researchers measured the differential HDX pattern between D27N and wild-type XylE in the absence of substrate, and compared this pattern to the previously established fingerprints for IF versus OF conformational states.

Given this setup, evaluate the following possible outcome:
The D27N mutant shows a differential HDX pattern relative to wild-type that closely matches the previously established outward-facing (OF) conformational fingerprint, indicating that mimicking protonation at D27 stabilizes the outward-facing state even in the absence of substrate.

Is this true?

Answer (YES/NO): NO